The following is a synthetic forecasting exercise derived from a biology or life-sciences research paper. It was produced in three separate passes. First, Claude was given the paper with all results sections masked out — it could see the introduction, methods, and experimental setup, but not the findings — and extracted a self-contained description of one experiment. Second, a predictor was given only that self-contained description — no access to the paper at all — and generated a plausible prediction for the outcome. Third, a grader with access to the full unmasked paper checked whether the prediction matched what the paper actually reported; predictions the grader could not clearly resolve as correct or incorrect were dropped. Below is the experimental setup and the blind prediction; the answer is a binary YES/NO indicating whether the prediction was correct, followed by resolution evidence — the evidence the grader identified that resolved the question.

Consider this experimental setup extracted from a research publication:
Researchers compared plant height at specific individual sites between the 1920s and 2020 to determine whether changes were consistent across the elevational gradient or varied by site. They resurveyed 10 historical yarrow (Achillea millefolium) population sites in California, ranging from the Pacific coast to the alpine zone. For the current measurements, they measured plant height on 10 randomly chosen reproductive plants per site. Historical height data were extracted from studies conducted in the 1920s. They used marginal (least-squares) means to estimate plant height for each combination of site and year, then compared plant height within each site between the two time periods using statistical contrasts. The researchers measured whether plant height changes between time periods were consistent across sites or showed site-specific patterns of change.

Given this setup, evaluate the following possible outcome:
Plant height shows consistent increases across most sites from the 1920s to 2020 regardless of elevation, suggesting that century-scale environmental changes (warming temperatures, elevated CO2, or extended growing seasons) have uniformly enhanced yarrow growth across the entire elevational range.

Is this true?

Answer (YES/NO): NO